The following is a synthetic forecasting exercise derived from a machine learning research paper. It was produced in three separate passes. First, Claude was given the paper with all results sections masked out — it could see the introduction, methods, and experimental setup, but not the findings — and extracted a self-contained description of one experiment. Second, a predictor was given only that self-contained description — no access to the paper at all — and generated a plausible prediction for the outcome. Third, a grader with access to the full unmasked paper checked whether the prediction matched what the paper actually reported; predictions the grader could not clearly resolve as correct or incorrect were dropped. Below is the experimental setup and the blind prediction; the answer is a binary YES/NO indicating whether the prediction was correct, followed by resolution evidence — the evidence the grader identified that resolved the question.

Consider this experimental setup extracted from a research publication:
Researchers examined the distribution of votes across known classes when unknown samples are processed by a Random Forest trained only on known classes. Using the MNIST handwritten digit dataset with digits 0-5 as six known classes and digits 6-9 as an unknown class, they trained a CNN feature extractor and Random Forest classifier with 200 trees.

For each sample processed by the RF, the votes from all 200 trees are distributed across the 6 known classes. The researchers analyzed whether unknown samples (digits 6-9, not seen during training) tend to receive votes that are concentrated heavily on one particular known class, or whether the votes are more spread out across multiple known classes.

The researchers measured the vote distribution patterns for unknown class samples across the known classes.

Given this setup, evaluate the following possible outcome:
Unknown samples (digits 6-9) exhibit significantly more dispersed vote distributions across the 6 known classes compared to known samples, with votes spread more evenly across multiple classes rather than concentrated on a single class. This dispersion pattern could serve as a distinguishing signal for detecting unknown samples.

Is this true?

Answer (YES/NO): YES